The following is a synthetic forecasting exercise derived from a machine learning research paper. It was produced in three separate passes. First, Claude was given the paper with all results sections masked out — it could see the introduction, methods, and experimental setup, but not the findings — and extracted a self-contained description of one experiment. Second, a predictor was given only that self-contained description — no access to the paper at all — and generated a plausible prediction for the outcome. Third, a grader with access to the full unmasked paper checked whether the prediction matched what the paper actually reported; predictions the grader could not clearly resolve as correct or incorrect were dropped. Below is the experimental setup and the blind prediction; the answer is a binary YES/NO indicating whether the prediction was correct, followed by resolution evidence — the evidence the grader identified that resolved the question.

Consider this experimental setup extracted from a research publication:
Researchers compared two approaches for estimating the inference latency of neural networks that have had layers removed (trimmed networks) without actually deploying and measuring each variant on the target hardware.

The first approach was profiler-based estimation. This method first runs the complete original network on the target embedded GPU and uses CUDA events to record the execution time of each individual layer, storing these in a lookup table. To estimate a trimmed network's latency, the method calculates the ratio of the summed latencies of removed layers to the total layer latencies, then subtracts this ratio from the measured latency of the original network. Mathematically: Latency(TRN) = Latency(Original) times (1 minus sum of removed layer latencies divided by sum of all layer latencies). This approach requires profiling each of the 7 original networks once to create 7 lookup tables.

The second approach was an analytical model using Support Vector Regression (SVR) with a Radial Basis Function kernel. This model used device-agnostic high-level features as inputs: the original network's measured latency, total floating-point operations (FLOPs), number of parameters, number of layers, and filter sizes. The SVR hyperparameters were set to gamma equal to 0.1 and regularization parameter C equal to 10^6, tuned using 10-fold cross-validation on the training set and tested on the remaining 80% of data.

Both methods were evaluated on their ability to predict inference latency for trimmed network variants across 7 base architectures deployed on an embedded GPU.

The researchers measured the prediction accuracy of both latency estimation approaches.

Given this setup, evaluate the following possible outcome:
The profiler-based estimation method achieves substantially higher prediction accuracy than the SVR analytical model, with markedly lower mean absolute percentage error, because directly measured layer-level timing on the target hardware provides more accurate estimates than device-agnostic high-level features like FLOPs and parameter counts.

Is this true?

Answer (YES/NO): NO